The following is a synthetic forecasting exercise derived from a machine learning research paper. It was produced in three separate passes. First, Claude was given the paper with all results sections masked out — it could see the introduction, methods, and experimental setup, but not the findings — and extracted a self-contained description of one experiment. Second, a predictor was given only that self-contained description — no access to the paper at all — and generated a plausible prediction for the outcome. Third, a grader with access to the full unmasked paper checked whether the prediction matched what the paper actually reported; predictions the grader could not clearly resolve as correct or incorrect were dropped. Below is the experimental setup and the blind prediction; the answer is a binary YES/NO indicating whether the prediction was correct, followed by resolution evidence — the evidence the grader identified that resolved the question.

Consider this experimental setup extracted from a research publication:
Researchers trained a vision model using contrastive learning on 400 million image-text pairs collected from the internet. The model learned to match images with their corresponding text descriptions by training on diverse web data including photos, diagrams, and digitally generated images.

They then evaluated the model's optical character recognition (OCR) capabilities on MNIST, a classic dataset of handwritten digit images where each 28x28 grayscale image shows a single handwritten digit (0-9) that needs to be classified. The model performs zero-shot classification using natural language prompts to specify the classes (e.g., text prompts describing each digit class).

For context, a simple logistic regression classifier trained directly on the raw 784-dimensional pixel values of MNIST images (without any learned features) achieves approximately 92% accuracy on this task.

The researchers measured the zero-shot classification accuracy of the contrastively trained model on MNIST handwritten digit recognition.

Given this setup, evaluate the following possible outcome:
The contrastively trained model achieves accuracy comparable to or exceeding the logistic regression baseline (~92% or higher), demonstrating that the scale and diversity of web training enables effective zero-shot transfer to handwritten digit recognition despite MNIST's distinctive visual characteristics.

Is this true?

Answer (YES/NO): NO